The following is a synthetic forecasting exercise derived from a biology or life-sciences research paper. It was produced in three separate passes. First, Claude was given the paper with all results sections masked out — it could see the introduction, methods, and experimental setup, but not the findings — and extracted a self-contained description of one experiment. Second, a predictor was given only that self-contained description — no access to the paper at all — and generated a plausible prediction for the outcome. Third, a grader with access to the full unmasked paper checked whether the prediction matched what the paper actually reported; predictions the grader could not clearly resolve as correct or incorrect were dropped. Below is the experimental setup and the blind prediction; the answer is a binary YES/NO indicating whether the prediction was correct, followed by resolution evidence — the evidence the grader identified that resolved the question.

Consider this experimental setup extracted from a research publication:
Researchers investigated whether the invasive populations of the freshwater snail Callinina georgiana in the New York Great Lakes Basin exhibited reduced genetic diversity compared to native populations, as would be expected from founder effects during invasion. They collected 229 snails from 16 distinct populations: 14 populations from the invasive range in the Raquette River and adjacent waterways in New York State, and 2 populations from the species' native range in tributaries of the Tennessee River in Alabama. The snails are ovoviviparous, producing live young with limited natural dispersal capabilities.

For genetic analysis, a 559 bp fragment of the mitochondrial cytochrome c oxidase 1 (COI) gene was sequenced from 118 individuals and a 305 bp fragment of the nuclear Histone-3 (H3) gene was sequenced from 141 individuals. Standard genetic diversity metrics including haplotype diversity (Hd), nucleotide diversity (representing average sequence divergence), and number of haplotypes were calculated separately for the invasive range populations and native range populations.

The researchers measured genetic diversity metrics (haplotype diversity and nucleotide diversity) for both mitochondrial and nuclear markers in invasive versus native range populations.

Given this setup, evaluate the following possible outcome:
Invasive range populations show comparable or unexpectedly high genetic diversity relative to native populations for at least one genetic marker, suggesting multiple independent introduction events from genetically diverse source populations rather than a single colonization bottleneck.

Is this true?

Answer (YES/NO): YES